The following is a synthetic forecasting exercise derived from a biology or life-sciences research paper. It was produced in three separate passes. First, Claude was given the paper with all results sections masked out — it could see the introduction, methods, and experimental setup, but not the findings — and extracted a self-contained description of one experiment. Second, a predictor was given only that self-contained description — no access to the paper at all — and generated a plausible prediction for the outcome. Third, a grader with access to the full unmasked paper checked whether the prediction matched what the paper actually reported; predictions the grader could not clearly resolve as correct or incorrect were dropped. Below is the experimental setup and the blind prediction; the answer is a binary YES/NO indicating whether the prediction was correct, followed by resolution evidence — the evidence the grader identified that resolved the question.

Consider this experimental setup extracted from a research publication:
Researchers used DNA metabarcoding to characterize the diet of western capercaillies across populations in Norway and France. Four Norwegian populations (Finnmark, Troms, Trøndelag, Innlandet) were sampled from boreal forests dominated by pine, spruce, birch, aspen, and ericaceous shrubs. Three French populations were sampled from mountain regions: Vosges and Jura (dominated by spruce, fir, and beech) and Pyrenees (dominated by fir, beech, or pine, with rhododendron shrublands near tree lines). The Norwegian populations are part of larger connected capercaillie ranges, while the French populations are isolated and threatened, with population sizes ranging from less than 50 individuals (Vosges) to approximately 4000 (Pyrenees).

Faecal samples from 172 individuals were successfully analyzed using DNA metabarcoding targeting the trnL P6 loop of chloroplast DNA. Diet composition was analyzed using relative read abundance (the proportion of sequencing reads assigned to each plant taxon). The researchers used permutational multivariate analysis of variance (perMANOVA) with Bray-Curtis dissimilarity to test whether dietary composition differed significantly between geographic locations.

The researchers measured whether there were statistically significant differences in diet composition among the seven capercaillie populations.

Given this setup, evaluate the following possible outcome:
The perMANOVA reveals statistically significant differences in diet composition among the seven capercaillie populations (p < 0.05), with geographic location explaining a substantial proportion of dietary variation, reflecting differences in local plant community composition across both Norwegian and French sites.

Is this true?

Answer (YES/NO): YES